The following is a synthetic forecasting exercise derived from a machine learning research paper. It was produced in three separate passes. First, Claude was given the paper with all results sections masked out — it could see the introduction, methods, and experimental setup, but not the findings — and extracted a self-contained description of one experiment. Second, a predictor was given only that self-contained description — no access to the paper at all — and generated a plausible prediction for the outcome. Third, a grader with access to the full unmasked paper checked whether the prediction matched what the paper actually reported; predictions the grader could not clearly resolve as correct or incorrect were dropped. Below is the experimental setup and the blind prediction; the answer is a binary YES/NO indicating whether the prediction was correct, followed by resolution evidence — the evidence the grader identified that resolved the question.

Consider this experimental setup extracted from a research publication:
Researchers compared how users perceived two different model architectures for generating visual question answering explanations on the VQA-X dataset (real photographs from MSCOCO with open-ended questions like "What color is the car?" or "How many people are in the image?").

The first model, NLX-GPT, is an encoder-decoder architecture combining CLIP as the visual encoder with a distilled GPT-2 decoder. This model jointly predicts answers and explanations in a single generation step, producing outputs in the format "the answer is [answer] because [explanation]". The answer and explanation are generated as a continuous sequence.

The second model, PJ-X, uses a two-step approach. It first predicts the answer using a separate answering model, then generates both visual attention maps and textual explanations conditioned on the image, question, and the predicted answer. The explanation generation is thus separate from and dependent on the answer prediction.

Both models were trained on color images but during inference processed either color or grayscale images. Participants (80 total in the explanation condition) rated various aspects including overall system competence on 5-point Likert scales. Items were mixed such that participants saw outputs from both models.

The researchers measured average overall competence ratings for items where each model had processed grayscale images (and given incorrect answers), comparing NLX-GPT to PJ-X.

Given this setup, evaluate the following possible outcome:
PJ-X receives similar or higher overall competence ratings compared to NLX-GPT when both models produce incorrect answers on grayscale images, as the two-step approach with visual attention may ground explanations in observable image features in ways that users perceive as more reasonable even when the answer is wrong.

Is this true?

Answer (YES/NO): NO